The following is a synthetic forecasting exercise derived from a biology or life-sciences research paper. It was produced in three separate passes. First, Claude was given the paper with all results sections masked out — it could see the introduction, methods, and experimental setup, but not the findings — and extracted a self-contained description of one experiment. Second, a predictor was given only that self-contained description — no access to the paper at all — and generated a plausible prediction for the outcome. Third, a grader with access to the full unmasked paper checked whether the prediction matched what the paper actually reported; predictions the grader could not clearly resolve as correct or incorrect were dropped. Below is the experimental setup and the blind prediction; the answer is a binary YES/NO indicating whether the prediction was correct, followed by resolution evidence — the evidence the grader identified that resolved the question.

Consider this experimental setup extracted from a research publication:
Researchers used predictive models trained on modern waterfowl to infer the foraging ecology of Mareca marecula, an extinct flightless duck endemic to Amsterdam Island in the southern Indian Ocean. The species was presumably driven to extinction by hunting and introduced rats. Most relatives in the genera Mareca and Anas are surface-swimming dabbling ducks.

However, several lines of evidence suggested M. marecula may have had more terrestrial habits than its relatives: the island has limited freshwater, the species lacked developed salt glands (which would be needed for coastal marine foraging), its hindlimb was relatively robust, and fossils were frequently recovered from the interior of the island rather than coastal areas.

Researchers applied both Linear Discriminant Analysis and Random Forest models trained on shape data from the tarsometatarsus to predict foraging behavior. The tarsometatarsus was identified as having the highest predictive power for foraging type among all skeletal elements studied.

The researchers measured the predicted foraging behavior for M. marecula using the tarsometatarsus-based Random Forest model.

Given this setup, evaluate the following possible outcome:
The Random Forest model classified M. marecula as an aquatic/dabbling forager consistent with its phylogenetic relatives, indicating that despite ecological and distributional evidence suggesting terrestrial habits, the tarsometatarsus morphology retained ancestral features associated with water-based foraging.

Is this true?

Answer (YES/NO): NO